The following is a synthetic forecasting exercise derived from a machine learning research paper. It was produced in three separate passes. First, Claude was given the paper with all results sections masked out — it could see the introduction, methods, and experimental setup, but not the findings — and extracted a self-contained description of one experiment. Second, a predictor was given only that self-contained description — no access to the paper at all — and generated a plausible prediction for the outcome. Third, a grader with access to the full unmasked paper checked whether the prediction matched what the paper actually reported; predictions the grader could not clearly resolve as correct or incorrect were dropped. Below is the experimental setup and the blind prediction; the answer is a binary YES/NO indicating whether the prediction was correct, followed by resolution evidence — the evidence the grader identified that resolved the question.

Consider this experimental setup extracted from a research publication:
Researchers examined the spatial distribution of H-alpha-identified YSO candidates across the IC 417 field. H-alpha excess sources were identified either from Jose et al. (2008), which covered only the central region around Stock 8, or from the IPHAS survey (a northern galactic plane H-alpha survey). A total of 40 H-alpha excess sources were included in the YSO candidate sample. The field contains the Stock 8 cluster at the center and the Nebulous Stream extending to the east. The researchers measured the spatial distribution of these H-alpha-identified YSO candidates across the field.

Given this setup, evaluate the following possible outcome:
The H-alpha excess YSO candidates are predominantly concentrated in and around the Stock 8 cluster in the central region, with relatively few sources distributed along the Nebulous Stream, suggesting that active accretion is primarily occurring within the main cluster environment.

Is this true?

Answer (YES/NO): NO